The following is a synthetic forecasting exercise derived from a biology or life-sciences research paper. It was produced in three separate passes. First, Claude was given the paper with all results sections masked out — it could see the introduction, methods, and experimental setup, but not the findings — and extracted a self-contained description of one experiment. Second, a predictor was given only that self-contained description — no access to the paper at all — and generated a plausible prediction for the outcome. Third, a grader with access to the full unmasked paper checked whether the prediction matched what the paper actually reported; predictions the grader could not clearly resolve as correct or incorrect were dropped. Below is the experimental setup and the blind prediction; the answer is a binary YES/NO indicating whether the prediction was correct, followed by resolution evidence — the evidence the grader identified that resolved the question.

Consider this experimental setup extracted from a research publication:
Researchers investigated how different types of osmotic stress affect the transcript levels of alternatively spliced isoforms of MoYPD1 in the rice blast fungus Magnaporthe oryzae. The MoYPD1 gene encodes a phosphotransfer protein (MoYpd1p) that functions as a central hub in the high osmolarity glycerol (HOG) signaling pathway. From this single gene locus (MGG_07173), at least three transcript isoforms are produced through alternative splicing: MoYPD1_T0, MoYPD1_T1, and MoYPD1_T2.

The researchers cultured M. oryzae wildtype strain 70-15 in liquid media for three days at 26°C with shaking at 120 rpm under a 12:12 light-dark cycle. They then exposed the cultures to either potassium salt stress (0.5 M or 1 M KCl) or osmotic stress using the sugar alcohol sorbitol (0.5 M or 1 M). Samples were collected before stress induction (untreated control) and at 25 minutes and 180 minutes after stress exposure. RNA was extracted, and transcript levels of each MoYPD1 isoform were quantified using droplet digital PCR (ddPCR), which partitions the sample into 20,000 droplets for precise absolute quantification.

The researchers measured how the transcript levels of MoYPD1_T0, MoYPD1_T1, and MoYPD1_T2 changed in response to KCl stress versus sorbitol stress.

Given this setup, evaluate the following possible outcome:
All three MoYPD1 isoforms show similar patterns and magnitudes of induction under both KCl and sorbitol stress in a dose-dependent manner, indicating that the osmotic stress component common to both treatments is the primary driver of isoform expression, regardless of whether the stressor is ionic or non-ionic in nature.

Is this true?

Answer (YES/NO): NO